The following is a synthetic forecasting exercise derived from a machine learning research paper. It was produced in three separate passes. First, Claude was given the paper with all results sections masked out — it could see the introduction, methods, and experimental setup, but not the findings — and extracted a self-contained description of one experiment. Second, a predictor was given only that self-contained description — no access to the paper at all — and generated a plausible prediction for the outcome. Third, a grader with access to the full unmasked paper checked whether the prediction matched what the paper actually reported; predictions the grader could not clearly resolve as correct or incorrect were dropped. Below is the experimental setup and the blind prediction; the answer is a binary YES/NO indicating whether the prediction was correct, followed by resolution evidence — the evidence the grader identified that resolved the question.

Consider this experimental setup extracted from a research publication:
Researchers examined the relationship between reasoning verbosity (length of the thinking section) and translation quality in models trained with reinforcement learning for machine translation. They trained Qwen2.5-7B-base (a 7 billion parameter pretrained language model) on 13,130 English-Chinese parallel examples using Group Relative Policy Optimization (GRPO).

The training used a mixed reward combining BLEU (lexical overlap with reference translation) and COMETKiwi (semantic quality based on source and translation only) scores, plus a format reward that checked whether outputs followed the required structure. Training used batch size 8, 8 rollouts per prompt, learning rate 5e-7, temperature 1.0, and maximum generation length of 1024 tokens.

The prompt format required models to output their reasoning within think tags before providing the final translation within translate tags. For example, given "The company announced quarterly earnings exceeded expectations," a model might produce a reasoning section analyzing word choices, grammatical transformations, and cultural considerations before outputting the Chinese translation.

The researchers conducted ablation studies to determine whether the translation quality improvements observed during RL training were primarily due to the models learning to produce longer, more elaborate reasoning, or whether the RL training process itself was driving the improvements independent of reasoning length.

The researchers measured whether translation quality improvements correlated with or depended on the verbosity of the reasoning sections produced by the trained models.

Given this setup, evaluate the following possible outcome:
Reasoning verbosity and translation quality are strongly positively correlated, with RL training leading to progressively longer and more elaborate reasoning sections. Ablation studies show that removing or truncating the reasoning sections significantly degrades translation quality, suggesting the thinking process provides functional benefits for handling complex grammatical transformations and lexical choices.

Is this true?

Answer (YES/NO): NO